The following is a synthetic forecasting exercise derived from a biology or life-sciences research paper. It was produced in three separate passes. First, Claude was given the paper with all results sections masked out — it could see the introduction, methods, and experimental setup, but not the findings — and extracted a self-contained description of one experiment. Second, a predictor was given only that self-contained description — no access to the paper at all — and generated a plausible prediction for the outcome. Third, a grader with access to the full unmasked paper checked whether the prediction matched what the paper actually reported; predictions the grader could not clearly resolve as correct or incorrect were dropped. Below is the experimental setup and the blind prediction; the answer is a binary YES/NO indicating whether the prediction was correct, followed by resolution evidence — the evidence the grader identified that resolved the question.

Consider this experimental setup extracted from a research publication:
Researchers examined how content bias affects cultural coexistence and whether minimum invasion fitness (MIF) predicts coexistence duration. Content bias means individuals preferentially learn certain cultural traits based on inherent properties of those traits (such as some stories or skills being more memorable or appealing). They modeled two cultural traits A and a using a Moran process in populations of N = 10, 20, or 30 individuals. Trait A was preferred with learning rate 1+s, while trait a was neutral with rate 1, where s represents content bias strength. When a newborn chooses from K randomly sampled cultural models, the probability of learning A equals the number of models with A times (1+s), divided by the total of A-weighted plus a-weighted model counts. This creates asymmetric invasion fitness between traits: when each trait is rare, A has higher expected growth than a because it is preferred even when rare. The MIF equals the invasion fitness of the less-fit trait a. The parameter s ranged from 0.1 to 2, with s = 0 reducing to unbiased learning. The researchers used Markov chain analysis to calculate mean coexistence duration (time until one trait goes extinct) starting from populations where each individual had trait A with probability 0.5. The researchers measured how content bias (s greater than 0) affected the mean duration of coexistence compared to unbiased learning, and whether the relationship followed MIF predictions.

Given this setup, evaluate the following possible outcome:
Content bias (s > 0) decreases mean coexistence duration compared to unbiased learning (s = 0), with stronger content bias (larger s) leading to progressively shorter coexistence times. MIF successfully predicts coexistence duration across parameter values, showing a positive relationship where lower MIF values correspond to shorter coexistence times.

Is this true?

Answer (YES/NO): YES